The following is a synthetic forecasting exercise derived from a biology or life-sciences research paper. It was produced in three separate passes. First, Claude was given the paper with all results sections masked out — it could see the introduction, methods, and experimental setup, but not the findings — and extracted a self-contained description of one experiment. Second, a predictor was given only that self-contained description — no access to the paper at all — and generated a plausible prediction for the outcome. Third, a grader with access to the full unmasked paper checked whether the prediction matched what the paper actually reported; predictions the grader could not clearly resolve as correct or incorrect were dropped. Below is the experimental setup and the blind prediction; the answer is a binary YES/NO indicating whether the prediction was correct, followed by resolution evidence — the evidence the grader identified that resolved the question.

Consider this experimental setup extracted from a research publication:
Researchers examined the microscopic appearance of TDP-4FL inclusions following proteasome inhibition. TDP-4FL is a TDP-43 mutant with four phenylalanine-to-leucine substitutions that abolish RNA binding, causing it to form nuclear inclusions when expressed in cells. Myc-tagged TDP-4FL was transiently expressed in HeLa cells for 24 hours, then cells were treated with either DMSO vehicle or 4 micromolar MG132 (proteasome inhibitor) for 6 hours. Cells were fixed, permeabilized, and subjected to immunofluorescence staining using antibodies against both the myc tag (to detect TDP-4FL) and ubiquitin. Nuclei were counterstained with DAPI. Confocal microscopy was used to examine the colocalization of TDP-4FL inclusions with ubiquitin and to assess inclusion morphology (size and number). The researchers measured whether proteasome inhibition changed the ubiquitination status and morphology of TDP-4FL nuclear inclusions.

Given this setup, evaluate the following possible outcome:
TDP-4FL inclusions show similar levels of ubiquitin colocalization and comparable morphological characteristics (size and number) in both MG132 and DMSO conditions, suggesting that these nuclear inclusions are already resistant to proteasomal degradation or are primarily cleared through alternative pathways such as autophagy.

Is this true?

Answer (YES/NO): NO